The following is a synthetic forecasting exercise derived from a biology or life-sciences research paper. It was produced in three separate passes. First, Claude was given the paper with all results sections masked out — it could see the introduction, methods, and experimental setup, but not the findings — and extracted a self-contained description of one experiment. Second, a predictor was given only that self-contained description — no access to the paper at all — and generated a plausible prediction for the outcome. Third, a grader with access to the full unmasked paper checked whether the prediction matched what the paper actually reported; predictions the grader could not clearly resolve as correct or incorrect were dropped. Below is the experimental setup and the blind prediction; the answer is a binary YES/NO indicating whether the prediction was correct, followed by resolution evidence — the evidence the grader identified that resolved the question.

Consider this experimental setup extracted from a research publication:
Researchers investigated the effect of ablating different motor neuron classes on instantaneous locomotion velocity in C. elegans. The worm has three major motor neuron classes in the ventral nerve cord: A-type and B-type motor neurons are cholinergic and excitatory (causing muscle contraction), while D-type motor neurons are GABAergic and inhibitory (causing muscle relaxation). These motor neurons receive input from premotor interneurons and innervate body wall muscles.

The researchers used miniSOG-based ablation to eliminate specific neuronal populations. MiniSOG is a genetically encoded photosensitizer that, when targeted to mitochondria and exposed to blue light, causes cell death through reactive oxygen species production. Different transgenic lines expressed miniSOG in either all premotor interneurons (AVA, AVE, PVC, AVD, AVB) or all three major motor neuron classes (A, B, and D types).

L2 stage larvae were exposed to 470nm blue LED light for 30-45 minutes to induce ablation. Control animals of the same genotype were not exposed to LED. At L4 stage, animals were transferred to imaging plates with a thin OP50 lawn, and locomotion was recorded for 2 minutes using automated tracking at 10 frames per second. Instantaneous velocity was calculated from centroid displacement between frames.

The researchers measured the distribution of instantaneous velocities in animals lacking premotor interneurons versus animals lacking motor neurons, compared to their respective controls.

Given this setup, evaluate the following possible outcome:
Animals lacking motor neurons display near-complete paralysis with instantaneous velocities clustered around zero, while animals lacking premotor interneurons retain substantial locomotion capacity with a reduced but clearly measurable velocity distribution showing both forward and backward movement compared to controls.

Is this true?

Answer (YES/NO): NO